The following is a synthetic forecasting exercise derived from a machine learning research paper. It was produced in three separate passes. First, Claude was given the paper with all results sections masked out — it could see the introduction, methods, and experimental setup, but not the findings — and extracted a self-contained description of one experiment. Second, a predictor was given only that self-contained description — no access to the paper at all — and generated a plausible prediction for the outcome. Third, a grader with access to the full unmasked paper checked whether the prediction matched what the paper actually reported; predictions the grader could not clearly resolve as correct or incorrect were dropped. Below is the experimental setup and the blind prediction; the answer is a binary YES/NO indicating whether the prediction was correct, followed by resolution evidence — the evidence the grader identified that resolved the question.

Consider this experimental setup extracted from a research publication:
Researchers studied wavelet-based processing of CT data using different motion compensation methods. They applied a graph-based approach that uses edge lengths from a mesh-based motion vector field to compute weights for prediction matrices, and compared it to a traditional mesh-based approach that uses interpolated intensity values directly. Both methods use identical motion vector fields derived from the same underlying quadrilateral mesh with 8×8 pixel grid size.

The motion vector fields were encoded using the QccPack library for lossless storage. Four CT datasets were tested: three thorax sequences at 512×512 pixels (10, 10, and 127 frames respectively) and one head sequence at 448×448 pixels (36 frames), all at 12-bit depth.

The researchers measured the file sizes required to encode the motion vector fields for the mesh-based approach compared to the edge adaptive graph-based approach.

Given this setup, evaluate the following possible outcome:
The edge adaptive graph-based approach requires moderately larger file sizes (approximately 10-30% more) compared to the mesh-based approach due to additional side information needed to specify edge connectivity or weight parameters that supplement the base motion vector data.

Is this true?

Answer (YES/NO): NO